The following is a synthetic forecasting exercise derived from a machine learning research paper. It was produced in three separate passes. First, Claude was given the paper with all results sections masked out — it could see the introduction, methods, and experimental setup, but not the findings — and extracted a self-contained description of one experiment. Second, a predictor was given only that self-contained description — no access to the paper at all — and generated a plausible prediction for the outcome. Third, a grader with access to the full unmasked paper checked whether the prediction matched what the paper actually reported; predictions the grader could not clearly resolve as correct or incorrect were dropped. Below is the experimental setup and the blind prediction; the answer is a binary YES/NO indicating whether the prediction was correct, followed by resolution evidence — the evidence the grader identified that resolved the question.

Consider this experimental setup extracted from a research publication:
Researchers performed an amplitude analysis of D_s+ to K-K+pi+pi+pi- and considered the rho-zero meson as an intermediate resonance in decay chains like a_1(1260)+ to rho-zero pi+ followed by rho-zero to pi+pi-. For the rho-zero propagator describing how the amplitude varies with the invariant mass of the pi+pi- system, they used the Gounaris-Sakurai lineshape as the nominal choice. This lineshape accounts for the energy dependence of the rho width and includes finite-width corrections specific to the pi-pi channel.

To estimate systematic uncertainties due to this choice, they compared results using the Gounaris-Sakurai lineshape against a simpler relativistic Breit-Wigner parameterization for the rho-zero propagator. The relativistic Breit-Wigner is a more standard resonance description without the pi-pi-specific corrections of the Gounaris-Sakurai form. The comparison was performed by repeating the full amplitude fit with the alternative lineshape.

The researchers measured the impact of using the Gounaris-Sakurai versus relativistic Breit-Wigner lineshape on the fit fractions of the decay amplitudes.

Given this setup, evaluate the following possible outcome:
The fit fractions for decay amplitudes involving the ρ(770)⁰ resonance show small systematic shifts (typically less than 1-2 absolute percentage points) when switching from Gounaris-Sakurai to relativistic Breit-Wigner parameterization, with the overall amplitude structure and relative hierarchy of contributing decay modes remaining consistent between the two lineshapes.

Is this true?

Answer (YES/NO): YES